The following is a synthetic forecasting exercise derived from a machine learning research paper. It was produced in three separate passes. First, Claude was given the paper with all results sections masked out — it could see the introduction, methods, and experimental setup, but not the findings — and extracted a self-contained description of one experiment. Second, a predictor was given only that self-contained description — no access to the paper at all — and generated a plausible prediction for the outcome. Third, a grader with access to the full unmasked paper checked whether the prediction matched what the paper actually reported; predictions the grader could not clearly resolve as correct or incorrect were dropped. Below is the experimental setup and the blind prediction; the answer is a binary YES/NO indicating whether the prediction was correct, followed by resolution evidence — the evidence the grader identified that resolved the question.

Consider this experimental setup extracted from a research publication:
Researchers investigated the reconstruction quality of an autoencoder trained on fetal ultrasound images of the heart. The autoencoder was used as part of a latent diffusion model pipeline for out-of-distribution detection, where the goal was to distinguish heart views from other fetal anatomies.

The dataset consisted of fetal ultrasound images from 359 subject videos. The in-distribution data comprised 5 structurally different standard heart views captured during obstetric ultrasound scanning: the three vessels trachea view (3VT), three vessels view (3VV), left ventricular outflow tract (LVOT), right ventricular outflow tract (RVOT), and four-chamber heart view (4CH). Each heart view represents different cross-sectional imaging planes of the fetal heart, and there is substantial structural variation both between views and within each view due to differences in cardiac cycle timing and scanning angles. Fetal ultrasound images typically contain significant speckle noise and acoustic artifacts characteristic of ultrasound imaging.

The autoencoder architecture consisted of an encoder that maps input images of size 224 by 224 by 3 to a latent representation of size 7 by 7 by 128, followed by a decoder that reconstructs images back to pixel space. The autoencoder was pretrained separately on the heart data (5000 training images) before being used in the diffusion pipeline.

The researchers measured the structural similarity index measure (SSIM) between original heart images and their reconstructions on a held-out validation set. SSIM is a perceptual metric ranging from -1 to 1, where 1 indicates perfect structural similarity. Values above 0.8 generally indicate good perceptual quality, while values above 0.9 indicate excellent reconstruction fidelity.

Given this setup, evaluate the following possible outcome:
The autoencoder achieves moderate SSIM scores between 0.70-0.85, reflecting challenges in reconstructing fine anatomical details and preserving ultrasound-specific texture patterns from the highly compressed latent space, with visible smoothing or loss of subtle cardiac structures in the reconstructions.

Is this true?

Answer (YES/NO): NO